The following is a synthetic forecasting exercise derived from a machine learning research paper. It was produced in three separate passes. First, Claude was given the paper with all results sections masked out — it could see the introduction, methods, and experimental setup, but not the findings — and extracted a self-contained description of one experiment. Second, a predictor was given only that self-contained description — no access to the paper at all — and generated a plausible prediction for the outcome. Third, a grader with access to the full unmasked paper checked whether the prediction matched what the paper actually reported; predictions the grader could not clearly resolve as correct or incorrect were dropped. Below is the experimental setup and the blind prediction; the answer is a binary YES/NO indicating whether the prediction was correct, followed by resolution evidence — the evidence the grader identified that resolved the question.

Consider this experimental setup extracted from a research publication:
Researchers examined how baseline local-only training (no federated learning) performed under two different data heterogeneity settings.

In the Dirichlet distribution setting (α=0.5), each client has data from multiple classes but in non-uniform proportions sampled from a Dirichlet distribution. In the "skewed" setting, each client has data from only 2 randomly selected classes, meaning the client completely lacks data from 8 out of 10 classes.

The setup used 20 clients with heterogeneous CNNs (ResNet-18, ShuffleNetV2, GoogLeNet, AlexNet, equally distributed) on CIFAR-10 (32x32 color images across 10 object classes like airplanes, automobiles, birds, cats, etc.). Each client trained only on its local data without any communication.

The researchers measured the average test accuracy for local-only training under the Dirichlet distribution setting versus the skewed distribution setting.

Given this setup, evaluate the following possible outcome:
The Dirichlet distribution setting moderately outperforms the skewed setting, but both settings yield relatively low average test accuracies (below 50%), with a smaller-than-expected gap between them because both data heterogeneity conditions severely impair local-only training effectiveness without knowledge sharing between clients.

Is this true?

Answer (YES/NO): NO